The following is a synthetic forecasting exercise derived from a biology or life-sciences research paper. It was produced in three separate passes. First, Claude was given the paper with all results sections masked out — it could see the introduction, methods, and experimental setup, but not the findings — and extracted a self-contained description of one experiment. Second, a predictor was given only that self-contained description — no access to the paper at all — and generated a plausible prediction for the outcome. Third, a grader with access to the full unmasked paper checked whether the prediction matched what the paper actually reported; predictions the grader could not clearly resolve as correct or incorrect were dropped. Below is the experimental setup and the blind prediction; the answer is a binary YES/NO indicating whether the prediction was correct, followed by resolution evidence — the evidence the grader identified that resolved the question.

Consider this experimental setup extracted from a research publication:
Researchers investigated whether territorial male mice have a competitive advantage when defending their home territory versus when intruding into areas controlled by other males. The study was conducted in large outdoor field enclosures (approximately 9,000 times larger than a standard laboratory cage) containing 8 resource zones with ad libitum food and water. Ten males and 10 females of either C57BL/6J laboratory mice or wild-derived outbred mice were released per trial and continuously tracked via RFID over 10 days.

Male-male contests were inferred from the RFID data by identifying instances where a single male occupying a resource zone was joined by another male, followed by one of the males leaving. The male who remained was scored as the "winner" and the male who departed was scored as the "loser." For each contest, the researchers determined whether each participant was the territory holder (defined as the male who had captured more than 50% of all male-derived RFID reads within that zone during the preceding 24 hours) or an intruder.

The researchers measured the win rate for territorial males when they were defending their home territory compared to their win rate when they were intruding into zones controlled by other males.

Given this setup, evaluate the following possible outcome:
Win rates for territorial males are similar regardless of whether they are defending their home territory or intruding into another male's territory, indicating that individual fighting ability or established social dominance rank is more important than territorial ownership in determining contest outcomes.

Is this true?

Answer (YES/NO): NO